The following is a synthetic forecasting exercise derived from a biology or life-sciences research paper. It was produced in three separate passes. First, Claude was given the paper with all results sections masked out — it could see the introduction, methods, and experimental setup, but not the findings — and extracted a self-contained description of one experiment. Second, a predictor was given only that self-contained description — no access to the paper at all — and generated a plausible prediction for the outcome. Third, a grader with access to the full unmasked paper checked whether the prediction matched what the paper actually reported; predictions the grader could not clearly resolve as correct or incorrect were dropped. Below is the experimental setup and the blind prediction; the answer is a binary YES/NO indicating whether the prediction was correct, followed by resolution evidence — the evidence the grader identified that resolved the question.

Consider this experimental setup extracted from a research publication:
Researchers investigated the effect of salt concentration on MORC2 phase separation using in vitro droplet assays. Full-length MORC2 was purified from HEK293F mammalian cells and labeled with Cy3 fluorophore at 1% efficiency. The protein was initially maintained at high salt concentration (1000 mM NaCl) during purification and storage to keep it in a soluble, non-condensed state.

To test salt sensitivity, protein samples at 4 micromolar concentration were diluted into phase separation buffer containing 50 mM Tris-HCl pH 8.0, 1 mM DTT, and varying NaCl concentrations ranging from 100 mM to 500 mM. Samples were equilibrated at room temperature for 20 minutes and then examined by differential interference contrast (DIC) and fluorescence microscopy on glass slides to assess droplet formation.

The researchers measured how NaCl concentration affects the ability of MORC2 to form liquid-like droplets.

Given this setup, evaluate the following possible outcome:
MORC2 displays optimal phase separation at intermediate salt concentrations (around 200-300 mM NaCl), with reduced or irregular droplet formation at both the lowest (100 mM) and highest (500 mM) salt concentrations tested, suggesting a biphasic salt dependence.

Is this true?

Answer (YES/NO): NO